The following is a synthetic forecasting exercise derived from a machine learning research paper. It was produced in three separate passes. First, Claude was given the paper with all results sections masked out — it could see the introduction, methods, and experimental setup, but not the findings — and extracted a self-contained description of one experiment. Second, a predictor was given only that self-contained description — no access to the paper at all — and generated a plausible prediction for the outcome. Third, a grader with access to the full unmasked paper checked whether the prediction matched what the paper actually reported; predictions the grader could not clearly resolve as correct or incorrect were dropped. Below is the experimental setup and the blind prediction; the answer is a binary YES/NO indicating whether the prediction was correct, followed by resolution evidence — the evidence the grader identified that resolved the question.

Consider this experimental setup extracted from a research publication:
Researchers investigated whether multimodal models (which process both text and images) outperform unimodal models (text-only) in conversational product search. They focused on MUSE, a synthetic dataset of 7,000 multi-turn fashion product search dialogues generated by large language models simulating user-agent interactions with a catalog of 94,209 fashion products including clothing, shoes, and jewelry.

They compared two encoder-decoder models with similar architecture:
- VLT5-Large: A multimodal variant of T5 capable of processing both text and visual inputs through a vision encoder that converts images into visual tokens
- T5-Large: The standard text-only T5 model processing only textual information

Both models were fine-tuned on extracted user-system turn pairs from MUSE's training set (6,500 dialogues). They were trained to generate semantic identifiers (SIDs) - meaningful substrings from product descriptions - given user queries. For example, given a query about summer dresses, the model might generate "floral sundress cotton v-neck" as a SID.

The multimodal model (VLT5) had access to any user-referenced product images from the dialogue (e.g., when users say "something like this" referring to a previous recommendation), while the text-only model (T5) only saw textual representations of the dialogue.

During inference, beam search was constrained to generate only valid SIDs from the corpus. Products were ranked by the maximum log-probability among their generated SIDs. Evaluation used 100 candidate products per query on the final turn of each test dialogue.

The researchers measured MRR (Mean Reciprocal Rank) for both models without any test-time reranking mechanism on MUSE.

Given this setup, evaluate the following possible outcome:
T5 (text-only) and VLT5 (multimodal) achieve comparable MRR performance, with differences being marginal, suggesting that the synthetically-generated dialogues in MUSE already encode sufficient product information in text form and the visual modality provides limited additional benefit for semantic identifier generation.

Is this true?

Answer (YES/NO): NO